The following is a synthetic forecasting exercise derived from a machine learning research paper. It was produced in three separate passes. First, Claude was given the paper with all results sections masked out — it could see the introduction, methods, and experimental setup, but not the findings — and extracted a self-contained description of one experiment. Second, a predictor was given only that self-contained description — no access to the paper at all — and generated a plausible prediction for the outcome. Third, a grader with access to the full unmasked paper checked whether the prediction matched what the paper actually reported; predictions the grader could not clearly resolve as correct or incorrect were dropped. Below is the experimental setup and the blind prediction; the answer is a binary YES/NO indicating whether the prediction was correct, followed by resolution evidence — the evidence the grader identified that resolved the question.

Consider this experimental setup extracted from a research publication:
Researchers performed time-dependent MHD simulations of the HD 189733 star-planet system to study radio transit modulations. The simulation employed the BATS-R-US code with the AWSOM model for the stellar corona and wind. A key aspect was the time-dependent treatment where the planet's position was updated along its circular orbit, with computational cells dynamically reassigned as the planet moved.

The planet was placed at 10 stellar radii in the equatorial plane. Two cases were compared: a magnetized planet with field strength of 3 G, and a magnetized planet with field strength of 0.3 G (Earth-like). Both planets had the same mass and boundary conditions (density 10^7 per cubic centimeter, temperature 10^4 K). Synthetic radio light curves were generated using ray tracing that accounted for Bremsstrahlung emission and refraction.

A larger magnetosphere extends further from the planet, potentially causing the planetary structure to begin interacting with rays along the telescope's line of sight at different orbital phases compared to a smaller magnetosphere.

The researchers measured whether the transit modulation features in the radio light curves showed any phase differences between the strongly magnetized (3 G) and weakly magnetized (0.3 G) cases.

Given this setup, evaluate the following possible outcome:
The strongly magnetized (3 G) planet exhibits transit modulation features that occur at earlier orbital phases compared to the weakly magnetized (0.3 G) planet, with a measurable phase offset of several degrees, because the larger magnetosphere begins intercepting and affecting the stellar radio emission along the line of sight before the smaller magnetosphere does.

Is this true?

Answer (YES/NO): NO